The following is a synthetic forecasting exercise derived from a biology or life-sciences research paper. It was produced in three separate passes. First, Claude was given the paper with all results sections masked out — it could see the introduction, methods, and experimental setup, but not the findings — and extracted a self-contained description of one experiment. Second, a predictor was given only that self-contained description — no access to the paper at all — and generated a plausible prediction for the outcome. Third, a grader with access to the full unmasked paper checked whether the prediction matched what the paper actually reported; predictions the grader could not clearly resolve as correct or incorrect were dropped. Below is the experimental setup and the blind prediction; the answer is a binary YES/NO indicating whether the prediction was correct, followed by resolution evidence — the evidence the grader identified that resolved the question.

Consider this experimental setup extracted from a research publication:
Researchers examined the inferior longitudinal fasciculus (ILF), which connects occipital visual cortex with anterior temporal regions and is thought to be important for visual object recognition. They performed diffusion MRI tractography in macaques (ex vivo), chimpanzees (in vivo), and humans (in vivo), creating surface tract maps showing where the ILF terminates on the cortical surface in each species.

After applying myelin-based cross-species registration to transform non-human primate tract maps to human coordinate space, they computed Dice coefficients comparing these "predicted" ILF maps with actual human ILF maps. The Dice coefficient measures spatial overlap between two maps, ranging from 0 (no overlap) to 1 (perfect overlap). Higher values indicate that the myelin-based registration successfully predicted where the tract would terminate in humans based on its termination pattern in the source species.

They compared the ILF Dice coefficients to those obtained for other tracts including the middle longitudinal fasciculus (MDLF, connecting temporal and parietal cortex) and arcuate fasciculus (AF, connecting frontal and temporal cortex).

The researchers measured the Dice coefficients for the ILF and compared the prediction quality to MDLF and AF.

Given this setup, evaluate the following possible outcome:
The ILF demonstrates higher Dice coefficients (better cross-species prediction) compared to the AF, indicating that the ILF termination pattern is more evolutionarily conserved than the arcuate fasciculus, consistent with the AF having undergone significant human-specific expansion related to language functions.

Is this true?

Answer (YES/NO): YES